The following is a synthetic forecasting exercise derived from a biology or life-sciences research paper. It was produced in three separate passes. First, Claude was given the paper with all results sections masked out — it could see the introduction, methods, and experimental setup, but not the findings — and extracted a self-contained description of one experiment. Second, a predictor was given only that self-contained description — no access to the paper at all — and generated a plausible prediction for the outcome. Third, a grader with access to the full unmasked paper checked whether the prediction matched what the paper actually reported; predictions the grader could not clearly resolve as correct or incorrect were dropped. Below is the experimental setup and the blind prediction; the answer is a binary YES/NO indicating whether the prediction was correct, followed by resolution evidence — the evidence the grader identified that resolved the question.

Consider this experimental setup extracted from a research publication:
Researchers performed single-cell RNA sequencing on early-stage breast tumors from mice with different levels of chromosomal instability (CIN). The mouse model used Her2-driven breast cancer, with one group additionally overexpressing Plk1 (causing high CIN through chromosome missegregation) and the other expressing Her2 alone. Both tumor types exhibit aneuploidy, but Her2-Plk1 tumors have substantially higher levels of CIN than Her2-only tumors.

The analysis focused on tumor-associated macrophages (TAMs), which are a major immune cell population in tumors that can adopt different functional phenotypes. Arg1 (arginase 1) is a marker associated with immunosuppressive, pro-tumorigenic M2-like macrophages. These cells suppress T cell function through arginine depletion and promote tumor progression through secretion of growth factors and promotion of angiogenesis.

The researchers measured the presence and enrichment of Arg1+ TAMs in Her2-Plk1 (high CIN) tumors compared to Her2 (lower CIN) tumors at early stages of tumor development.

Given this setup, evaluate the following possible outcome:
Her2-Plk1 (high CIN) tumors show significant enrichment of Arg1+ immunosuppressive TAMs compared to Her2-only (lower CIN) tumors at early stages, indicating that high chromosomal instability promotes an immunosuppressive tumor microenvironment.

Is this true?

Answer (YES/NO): YES